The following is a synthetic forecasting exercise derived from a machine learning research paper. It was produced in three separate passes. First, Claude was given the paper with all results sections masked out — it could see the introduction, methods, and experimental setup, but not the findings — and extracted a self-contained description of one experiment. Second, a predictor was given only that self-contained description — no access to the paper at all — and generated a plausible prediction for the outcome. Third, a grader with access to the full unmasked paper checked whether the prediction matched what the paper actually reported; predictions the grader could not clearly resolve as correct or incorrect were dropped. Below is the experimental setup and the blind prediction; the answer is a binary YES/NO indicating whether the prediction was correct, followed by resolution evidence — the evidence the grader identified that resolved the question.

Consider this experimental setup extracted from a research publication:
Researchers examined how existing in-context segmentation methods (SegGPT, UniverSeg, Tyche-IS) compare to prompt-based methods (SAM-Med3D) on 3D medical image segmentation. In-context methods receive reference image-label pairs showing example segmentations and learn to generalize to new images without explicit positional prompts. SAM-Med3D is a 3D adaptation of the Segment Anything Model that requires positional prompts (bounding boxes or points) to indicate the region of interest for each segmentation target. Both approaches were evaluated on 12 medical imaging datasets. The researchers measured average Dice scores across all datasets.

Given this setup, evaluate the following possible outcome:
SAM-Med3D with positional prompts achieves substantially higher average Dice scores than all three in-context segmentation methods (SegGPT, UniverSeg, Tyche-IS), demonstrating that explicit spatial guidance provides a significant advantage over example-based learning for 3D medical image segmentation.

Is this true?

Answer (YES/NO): YES